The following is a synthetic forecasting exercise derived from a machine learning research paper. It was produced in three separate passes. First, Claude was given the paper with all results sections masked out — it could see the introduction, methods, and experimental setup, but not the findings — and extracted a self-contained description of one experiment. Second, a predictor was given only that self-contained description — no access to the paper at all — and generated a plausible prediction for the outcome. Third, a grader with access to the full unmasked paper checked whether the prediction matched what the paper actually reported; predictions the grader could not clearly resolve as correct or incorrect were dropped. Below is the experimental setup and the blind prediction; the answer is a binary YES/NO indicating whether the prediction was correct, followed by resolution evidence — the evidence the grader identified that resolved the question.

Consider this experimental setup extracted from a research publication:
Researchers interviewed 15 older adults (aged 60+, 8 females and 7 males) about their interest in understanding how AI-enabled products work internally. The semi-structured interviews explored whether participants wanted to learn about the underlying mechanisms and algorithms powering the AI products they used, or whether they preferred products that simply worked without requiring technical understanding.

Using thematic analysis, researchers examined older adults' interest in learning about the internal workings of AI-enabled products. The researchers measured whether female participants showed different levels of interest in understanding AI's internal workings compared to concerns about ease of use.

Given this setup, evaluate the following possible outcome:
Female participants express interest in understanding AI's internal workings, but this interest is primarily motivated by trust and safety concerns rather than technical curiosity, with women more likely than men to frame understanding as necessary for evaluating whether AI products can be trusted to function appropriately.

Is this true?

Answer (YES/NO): NO